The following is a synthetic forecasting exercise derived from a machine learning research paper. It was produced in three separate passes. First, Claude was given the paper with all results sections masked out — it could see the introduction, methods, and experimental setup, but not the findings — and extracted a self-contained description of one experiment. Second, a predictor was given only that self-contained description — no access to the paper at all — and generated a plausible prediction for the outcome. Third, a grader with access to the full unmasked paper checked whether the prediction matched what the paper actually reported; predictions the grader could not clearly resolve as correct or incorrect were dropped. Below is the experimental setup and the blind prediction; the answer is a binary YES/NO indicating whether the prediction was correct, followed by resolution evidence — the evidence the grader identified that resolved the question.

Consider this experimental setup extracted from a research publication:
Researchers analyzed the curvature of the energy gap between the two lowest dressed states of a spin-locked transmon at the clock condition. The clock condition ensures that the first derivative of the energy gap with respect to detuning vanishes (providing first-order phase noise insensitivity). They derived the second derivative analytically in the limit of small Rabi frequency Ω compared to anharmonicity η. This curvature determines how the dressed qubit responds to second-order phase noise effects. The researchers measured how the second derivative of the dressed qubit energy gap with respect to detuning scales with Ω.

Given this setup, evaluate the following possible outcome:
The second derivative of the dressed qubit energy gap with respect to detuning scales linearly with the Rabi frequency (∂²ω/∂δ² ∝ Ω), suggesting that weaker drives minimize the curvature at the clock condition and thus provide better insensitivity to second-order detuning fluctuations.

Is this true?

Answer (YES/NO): NO